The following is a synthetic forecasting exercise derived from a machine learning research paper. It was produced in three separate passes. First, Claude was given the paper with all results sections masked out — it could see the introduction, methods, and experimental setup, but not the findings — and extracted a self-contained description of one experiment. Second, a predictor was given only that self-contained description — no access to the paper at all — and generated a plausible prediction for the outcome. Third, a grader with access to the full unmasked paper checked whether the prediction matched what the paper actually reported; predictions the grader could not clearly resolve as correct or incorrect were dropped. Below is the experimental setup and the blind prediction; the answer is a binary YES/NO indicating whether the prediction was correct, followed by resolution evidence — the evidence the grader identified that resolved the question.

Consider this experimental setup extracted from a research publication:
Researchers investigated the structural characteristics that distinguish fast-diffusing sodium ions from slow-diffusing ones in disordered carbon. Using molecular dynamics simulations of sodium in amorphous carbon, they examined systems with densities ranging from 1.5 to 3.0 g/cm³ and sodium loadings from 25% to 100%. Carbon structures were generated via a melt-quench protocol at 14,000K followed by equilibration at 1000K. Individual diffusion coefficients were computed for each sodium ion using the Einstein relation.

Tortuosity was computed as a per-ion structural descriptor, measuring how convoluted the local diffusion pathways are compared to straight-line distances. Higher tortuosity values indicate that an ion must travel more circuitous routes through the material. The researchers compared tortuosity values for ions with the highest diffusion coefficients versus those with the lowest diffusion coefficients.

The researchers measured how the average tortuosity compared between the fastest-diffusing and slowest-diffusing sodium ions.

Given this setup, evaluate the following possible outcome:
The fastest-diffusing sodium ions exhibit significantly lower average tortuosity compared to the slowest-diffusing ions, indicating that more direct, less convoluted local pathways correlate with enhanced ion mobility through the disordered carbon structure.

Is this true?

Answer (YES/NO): YES